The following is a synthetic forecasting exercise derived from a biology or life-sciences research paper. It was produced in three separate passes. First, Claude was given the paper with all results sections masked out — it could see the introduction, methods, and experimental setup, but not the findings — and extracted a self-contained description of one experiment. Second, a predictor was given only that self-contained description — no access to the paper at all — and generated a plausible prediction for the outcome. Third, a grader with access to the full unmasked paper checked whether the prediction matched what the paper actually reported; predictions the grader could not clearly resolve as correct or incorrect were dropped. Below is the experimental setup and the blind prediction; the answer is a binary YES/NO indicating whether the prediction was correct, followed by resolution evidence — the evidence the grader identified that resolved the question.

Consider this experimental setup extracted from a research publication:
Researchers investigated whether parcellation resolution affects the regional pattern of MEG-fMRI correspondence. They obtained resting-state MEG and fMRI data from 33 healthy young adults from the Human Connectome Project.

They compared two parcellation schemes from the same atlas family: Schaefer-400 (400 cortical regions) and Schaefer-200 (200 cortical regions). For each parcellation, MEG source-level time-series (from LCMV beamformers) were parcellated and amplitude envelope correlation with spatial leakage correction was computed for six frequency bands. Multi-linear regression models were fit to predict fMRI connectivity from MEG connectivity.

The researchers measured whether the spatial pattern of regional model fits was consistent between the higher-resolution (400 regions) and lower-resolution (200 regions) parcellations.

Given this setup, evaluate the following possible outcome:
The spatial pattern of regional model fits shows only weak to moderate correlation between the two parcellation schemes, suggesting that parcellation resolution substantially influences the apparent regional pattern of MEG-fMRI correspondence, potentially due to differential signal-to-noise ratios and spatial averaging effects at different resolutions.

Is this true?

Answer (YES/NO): NO